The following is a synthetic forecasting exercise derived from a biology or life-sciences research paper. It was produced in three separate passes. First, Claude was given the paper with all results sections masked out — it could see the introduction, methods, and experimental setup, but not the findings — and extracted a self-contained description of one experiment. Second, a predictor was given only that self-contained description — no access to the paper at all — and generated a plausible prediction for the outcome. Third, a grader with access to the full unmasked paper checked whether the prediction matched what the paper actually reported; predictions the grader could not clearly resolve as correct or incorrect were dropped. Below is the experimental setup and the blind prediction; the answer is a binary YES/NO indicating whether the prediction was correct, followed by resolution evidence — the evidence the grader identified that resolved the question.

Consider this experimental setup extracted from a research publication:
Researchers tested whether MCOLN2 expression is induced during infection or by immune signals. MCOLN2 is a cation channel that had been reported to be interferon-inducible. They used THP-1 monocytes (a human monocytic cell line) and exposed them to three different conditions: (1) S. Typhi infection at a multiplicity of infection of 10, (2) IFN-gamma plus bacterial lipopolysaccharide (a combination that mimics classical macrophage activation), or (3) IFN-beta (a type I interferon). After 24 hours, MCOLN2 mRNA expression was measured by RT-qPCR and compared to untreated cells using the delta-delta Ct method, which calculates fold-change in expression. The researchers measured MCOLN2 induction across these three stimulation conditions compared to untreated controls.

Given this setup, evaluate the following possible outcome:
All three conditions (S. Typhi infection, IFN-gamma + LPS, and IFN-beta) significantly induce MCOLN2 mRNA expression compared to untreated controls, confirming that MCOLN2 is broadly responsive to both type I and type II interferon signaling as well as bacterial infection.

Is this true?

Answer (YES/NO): YES